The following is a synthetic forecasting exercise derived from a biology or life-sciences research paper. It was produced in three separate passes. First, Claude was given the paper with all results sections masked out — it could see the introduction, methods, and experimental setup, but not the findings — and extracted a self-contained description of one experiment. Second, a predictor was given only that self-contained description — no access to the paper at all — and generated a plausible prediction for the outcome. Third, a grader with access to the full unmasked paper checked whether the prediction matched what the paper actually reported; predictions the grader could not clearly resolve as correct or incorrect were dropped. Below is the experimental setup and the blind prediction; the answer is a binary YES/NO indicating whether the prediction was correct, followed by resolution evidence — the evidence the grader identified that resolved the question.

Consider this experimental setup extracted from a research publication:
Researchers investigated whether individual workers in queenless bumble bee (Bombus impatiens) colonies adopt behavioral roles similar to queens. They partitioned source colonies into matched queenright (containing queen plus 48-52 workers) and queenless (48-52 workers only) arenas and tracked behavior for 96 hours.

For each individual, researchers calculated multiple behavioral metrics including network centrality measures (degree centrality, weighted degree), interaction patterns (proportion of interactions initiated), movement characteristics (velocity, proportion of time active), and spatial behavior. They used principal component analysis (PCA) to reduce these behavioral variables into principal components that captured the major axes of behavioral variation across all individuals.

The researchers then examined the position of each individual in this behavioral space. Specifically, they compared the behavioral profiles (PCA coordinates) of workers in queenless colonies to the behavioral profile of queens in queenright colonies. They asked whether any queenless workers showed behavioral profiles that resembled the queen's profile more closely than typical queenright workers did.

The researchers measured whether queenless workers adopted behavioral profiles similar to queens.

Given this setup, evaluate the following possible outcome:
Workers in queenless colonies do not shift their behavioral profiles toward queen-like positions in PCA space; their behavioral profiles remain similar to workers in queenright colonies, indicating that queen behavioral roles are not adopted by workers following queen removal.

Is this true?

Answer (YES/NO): NO